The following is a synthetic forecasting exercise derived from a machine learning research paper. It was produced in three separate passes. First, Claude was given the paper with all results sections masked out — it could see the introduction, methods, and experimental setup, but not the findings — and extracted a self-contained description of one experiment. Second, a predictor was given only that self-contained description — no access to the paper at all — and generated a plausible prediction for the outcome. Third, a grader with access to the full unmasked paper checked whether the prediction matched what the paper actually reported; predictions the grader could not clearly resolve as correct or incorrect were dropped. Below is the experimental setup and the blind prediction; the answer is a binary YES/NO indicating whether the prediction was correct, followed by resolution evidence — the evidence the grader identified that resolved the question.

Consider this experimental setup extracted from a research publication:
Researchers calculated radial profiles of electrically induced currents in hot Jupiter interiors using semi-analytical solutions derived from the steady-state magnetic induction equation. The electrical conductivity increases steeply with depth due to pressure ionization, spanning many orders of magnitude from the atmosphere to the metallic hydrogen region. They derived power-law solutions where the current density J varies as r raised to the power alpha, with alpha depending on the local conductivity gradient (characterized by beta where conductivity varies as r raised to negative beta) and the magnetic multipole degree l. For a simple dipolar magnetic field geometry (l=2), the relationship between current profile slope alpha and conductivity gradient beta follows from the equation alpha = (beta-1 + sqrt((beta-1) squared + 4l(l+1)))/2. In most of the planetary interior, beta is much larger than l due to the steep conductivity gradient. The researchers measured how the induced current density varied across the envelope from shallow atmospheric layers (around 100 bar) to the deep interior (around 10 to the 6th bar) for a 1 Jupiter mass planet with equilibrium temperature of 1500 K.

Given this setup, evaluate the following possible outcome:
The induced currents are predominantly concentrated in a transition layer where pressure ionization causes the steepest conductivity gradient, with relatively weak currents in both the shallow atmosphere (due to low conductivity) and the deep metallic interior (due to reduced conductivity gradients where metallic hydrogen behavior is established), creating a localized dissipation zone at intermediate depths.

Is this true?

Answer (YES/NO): NO